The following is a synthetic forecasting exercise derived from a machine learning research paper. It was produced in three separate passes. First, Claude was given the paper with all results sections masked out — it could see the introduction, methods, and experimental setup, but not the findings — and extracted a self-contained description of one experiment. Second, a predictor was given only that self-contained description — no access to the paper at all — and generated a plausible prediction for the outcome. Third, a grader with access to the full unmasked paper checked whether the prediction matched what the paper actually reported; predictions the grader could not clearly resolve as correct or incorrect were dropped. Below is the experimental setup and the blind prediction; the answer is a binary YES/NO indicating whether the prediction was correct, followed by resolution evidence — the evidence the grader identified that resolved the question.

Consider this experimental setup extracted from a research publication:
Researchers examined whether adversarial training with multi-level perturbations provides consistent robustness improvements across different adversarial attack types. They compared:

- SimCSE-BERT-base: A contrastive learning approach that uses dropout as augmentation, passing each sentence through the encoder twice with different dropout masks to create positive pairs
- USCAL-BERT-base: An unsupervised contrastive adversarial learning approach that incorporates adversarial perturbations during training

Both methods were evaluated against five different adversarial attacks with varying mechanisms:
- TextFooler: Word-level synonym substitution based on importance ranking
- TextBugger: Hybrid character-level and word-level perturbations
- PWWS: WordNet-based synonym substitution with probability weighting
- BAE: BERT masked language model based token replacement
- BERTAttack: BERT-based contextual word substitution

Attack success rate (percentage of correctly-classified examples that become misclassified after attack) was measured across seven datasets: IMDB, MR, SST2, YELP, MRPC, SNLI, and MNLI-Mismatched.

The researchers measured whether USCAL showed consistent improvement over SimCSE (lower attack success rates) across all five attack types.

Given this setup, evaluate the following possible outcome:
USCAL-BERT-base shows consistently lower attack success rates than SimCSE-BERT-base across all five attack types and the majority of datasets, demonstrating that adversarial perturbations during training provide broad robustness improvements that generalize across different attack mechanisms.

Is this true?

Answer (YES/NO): YES